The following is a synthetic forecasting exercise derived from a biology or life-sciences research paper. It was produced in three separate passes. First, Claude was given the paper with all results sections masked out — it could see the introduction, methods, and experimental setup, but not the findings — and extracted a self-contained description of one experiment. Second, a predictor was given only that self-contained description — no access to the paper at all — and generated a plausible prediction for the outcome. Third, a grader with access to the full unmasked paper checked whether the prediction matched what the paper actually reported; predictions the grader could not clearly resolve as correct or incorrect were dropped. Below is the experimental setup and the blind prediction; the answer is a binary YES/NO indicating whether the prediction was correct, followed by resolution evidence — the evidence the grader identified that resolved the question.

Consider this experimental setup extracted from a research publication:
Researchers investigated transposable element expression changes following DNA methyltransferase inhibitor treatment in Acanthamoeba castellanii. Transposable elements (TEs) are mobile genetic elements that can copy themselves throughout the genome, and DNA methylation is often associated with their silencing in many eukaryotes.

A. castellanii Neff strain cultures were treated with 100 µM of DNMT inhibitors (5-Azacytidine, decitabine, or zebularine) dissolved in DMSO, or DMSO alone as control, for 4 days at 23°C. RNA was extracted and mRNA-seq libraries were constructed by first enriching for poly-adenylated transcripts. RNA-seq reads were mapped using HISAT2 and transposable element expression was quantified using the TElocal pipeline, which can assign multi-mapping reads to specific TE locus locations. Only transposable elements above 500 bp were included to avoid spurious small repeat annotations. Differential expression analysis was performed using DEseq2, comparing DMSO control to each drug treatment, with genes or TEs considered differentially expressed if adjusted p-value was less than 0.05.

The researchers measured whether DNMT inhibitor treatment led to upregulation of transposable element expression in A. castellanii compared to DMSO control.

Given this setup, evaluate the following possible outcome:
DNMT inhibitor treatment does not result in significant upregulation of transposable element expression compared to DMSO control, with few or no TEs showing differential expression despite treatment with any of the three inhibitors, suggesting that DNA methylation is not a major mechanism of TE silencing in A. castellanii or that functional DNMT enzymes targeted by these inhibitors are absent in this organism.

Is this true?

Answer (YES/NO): NO